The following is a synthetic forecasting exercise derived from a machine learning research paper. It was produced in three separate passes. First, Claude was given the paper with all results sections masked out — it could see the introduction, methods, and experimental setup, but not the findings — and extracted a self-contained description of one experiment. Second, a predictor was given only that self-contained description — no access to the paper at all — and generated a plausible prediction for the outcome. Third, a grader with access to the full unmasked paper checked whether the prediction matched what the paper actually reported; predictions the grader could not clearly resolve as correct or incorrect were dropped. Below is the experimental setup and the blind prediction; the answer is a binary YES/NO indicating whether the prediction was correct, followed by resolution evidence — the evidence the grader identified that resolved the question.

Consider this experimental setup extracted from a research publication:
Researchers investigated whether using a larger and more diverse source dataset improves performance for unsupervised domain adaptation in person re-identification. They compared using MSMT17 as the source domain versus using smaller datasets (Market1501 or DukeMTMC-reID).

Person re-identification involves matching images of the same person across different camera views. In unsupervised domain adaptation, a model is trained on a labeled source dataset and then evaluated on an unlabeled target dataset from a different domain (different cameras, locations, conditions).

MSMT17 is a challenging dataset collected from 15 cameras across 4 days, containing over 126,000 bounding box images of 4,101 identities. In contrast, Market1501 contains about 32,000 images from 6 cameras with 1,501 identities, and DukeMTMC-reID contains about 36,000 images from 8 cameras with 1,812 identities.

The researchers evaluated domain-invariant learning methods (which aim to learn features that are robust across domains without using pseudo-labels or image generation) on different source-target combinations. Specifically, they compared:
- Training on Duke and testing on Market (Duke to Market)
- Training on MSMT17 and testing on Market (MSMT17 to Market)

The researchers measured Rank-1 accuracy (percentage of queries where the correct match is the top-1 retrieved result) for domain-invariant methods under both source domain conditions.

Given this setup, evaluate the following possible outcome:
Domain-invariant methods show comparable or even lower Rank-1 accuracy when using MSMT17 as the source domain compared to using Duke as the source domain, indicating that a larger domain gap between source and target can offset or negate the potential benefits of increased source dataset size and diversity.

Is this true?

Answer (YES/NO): NO